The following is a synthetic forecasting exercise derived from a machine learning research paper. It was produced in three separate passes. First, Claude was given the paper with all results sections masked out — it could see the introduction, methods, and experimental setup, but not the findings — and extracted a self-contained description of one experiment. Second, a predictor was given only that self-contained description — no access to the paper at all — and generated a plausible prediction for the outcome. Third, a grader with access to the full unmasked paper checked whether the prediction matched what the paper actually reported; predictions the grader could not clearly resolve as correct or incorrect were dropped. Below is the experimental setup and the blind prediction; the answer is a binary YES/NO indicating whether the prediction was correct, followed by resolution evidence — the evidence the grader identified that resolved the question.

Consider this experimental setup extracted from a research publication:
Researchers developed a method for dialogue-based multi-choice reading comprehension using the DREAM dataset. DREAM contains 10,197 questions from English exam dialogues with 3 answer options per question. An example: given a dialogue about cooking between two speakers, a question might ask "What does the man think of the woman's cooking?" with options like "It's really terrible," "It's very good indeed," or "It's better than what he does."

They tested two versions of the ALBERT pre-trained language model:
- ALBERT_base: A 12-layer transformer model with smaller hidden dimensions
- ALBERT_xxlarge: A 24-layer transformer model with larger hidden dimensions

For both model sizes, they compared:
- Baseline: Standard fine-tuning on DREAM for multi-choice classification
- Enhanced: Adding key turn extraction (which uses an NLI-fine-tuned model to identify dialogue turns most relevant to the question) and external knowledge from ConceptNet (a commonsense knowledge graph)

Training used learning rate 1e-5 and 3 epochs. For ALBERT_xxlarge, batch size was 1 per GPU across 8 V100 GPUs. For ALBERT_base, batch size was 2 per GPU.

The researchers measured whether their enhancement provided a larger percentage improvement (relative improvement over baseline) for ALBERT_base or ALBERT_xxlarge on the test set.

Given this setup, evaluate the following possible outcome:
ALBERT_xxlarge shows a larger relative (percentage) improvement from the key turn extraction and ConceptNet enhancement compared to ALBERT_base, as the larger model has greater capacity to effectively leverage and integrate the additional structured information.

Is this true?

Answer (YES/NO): NO